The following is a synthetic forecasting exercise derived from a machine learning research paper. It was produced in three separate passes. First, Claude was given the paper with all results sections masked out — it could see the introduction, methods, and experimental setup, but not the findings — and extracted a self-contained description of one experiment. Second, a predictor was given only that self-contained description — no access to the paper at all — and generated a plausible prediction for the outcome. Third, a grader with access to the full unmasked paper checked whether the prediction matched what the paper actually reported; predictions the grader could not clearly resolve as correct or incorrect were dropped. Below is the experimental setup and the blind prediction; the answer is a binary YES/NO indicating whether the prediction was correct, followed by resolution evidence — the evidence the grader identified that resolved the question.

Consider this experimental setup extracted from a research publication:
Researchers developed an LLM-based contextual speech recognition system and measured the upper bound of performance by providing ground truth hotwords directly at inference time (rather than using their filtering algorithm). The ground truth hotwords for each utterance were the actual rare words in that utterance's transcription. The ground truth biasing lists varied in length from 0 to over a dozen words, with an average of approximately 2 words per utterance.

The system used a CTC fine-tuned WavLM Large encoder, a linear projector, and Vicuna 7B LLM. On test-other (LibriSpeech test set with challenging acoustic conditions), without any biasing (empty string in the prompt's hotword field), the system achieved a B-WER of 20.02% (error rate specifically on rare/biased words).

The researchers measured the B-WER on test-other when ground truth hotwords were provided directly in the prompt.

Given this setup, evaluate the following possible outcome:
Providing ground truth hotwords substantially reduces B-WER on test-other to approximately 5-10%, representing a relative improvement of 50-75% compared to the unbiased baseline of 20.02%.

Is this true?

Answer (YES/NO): YES